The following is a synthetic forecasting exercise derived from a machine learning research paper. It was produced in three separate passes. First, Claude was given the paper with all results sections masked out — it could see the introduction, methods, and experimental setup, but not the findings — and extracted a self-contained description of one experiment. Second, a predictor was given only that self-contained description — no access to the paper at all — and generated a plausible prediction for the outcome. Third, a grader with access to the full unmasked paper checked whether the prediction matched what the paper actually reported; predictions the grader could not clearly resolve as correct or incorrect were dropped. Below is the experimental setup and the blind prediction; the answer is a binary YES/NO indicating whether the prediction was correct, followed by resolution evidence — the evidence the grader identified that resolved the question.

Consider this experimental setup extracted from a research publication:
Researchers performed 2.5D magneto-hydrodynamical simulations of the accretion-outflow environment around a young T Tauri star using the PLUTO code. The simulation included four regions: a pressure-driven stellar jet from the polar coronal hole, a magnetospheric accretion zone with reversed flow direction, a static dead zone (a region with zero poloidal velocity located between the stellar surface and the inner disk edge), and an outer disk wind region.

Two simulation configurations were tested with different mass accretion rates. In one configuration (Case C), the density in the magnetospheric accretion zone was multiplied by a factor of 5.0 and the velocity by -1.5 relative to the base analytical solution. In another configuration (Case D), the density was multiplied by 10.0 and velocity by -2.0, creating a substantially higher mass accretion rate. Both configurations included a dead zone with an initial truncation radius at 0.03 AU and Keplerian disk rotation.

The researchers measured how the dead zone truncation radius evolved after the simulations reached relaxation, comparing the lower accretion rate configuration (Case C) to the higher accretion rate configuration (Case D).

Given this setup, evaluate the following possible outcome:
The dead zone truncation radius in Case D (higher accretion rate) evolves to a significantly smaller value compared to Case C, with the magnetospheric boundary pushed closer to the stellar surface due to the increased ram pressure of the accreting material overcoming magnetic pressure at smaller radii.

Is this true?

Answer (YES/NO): YES